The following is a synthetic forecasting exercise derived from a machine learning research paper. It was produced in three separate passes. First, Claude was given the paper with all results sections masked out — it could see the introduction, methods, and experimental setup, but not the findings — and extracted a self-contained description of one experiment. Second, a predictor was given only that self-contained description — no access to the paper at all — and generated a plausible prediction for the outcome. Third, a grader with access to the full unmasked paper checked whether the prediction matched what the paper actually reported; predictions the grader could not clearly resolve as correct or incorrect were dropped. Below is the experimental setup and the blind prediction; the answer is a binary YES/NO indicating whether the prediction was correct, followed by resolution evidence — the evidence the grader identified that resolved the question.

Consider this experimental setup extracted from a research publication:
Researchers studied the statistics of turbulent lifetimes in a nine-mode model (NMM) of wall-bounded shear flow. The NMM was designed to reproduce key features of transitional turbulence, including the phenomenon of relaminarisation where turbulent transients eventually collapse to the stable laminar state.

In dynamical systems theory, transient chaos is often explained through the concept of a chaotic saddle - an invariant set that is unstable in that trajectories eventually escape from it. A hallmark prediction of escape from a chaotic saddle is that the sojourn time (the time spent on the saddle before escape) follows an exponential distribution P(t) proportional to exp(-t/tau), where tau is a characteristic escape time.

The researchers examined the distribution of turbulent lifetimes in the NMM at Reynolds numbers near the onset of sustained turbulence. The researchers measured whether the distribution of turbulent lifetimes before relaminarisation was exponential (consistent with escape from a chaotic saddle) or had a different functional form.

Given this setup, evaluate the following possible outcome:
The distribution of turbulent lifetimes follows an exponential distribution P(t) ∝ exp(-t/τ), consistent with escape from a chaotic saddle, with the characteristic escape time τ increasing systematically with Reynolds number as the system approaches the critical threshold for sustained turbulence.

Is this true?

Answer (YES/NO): YES